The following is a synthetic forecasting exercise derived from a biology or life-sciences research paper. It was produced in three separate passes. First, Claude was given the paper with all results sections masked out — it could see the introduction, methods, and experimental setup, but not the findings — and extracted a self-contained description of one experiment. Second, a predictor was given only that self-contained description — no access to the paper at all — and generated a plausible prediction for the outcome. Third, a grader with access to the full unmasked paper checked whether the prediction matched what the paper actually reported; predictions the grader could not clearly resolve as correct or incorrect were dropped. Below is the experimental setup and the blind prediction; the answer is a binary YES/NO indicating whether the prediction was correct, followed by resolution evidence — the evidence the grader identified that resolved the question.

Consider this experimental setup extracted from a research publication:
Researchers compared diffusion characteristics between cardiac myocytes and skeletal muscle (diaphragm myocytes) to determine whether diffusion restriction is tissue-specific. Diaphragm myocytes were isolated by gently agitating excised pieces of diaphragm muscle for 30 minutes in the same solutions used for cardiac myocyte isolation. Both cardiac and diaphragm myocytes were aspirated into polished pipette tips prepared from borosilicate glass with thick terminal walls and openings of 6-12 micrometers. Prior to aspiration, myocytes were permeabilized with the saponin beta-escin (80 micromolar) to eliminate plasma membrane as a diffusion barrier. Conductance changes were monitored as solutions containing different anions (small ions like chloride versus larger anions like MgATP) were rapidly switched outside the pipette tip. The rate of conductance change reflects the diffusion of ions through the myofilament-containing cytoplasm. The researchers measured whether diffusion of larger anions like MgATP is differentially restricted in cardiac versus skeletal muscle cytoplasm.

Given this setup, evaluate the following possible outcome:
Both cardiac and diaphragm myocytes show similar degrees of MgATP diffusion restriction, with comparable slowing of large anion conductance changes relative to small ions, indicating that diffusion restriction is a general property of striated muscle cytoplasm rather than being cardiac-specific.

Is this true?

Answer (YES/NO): NO